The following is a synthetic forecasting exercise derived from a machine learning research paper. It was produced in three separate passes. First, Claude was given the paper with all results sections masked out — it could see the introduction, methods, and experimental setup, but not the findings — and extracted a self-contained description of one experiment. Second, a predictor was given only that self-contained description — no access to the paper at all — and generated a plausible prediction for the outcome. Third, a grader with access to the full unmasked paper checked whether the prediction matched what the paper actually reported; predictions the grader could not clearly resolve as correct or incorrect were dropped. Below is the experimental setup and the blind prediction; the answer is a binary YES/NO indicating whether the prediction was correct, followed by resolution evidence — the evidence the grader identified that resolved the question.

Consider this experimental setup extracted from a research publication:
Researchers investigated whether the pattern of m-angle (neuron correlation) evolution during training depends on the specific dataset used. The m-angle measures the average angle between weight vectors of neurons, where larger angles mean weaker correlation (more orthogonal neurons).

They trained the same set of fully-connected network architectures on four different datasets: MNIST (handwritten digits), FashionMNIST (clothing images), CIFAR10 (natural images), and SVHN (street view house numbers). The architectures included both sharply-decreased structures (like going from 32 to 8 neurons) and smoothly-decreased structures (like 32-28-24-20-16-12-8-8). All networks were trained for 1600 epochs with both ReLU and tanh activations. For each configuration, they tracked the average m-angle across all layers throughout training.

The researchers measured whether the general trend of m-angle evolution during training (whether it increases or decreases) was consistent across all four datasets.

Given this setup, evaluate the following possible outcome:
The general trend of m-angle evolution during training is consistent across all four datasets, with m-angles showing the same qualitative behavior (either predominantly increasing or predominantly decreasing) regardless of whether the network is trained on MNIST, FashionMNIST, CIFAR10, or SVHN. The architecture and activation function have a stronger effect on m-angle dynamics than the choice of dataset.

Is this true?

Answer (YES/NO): YES